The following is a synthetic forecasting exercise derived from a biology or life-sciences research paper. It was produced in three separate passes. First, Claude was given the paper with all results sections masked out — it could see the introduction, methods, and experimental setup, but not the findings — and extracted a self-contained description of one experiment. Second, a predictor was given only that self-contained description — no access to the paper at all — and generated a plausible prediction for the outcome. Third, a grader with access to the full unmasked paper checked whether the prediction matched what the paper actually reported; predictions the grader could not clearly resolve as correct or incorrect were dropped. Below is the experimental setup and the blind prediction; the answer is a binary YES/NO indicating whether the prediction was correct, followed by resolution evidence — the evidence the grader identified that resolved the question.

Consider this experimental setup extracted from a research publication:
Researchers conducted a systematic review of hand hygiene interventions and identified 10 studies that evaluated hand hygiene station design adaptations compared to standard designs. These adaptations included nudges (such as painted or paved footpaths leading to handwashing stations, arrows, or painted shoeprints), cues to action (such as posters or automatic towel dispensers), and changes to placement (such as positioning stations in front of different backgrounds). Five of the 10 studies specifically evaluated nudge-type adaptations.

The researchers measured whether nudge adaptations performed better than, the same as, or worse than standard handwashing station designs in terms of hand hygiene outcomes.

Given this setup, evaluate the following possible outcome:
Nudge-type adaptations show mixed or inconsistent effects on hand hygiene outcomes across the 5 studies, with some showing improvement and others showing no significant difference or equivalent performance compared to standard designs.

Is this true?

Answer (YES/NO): YES